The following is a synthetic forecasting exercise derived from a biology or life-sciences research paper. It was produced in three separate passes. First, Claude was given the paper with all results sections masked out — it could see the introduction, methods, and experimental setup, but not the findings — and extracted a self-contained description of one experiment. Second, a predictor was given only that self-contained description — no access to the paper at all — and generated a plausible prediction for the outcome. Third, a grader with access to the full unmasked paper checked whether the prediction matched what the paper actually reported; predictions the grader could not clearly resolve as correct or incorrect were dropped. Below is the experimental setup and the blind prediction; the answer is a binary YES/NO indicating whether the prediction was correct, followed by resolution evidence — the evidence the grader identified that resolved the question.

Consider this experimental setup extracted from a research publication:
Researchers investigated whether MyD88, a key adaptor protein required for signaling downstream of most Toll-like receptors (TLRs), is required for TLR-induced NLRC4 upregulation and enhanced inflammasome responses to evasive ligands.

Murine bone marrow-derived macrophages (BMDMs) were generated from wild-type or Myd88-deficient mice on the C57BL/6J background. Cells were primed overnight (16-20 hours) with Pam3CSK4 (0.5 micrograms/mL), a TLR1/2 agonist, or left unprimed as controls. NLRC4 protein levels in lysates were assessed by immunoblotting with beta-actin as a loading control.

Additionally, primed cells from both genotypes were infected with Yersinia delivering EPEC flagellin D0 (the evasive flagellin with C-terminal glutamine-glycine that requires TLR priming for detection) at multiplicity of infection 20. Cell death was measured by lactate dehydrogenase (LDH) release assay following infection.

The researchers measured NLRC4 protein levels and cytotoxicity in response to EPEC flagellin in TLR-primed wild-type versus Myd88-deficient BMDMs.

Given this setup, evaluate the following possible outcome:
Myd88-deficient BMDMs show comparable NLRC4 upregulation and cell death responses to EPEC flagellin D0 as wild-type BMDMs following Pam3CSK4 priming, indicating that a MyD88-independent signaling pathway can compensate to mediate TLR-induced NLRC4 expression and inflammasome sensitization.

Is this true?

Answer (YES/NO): NO